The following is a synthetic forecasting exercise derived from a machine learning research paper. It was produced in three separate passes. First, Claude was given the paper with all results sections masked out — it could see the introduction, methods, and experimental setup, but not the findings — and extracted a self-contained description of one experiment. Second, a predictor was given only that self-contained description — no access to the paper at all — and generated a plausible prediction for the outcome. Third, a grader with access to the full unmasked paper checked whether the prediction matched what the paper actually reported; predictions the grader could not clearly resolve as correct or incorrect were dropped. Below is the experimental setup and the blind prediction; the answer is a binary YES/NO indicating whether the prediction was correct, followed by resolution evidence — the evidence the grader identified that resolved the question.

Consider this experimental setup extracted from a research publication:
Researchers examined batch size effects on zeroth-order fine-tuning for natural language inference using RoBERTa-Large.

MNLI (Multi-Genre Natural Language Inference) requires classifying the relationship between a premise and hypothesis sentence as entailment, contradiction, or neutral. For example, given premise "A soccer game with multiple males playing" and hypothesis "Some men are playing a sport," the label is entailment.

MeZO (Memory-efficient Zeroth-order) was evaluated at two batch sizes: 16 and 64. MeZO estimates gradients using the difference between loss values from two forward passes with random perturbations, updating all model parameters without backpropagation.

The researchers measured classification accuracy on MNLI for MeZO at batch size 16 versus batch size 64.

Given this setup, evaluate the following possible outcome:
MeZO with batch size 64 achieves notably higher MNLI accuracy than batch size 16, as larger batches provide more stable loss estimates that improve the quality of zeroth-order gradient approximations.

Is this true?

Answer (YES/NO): NO